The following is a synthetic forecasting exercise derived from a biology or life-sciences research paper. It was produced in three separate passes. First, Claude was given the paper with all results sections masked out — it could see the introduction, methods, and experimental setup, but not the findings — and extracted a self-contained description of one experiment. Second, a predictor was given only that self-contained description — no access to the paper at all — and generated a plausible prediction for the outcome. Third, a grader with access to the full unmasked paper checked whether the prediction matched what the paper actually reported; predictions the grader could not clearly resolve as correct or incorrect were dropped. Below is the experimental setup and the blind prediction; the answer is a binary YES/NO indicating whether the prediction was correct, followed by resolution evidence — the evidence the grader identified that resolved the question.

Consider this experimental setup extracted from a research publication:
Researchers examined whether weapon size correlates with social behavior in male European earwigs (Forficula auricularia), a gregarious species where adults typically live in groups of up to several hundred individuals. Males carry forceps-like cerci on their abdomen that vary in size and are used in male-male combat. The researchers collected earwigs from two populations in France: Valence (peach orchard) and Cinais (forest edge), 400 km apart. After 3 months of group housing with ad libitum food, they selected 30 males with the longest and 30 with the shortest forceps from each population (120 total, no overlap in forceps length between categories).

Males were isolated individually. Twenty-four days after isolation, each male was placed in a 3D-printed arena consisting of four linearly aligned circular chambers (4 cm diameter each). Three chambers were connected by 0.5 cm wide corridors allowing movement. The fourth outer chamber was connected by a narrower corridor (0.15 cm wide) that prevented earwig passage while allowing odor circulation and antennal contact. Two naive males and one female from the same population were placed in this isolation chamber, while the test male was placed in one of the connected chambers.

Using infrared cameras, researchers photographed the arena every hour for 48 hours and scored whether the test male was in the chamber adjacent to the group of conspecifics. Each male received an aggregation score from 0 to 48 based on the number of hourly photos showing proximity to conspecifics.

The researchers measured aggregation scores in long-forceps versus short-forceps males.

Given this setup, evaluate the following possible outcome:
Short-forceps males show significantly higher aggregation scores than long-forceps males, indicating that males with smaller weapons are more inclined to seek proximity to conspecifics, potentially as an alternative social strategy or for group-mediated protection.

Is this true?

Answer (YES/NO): NO